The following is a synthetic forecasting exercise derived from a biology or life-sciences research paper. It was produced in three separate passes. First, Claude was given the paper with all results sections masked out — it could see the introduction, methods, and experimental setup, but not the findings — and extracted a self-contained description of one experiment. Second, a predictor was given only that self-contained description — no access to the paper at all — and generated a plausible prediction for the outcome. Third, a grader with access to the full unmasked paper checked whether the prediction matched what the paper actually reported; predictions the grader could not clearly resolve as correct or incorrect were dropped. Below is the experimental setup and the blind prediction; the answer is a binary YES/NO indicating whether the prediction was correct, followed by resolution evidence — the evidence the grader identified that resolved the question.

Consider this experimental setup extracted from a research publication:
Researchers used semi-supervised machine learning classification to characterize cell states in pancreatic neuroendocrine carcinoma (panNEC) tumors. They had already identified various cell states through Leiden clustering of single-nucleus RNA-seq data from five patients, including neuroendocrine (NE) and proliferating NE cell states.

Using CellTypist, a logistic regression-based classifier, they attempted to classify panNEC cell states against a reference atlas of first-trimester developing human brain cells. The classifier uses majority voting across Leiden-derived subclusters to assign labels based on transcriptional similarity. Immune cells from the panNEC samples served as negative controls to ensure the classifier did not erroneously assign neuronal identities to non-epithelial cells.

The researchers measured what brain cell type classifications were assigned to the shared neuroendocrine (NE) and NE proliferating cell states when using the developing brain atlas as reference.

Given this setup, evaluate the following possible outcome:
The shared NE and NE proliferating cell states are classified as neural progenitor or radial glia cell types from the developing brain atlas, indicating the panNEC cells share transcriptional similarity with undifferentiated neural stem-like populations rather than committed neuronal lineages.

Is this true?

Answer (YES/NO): NO